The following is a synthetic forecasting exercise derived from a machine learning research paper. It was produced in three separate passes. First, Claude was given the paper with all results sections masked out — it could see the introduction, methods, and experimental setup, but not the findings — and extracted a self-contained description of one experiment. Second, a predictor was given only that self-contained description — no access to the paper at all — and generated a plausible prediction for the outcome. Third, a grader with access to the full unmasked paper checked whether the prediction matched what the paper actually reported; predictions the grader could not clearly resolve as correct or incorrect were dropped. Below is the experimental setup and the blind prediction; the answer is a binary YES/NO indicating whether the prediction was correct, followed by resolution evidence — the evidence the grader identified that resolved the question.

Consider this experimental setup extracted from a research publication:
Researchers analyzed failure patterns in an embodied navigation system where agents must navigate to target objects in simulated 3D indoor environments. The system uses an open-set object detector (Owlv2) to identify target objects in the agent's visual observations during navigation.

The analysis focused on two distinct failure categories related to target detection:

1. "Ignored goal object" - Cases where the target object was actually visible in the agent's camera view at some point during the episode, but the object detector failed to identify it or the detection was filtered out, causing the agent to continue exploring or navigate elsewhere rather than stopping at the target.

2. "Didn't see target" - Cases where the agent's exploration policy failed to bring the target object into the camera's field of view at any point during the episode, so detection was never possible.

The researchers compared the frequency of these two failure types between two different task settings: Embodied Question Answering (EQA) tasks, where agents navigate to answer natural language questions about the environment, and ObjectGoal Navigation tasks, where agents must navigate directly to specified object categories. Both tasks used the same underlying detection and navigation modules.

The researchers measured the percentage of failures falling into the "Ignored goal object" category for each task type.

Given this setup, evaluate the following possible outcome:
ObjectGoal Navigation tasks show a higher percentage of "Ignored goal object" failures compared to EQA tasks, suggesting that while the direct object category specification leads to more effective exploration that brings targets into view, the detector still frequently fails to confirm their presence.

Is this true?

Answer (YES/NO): NO